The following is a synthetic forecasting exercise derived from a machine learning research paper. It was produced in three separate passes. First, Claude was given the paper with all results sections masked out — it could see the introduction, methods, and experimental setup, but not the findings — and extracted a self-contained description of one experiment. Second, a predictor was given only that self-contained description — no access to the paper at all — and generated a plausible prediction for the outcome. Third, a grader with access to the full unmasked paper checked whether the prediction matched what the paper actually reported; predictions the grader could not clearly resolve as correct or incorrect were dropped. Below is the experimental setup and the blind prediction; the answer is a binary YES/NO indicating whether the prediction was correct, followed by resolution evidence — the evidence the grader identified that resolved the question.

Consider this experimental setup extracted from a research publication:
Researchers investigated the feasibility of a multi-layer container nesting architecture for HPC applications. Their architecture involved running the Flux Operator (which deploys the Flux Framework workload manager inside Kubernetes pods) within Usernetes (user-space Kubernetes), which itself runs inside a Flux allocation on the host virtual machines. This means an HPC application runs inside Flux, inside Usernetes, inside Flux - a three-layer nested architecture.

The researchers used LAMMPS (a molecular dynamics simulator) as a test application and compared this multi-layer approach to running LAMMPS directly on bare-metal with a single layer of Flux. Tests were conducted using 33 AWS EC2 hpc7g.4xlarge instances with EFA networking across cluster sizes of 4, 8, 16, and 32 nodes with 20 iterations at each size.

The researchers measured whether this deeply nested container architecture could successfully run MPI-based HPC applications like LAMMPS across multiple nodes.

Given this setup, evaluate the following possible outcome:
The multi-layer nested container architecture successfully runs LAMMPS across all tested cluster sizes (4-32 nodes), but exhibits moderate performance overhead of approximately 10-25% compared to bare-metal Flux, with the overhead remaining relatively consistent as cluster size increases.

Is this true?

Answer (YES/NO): NO